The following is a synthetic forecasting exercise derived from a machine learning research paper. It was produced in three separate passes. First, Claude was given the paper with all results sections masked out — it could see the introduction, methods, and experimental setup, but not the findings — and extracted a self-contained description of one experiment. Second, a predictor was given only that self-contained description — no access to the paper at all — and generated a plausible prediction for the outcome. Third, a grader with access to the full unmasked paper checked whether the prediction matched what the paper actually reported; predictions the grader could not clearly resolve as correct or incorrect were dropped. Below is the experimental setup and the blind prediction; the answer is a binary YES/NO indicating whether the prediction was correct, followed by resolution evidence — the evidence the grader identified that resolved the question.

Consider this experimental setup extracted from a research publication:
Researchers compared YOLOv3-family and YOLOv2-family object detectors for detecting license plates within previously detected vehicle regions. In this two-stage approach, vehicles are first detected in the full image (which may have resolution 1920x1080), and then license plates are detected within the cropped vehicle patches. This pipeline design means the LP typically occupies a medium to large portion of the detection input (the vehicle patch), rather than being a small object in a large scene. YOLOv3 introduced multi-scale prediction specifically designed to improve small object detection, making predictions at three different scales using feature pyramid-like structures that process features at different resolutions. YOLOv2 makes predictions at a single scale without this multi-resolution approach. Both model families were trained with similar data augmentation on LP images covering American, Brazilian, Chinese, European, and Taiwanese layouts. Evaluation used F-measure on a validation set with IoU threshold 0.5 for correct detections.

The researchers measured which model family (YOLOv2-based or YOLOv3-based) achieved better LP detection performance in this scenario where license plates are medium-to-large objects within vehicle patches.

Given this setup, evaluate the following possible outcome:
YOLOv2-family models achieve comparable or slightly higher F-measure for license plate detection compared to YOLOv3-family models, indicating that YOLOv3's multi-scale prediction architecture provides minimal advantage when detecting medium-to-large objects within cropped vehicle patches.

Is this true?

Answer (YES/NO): YES